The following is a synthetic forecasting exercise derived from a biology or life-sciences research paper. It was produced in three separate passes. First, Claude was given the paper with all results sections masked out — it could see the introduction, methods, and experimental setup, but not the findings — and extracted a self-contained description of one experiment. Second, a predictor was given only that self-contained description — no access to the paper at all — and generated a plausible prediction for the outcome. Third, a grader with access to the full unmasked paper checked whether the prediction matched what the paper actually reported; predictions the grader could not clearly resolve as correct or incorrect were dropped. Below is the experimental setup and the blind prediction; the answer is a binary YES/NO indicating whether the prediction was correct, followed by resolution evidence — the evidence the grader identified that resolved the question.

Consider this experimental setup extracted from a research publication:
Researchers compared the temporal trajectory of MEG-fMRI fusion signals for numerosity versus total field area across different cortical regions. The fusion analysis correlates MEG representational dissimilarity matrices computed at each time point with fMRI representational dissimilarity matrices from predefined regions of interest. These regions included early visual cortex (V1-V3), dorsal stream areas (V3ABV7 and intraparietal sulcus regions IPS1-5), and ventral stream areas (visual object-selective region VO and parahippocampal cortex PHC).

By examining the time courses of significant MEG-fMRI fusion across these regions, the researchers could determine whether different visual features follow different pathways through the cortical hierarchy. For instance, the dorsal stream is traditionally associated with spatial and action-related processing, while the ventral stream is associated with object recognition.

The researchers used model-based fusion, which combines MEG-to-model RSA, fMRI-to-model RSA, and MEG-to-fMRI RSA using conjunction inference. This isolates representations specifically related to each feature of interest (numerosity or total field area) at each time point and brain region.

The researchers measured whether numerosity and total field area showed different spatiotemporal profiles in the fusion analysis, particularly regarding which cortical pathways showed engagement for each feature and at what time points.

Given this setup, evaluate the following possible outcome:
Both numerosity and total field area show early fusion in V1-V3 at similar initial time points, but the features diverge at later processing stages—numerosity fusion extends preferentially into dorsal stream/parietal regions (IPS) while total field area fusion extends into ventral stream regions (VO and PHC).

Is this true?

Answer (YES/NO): NO